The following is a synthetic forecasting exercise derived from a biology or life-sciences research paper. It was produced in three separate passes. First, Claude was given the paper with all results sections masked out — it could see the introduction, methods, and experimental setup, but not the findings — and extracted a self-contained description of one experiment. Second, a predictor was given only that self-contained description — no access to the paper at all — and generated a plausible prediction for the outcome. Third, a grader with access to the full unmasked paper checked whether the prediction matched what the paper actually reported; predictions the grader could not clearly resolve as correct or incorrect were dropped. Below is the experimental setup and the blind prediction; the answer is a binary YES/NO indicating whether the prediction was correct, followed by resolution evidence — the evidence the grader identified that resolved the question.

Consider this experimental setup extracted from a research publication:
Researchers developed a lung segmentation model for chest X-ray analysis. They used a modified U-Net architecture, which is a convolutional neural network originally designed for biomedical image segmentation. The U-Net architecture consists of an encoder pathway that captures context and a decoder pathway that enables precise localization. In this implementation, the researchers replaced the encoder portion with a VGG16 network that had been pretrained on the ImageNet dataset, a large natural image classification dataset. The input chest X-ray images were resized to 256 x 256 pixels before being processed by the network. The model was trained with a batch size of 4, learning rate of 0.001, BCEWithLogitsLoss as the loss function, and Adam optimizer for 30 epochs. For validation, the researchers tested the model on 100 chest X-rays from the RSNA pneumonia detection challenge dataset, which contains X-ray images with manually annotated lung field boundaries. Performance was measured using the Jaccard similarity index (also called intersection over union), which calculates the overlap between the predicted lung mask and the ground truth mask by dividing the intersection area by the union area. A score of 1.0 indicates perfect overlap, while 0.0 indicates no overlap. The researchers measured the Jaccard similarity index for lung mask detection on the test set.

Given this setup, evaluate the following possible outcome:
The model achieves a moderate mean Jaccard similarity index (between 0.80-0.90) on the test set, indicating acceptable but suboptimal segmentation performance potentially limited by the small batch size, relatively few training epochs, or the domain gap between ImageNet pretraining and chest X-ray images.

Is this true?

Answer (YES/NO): NO